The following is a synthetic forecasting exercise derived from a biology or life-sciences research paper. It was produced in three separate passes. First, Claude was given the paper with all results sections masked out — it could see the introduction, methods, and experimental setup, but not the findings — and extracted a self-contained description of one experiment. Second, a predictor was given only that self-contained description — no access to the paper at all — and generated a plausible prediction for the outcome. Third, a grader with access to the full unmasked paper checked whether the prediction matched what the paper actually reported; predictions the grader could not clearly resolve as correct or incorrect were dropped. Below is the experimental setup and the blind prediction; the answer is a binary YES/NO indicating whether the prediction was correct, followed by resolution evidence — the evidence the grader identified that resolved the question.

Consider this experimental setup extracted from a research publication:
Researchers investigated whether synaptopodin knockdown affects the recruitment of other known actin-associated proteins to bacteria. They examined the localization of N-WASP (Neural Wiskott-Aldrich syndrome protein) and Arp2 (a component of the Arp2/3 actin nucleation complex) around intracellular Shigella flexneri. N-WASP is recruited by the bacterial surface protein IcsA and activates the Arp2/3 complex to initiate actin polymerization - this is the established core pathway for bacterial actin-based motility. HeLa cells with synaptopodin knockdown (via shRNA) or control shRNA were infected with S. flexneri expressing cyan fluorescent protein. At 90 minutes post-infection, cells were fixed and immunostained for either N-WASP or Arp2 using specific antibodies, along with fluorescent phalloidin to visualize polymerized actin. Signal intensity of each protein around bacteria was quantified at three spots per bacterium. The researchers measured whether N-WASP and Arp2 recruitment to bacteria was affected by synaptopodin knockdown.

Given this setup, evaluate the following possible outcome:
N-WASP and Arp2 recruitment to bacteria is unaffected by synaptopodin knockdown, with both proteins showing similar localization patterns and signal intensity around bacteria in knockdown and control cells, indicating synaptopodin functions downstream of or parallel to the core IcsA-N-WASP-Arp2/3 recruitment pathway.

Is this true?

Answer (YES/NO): YES